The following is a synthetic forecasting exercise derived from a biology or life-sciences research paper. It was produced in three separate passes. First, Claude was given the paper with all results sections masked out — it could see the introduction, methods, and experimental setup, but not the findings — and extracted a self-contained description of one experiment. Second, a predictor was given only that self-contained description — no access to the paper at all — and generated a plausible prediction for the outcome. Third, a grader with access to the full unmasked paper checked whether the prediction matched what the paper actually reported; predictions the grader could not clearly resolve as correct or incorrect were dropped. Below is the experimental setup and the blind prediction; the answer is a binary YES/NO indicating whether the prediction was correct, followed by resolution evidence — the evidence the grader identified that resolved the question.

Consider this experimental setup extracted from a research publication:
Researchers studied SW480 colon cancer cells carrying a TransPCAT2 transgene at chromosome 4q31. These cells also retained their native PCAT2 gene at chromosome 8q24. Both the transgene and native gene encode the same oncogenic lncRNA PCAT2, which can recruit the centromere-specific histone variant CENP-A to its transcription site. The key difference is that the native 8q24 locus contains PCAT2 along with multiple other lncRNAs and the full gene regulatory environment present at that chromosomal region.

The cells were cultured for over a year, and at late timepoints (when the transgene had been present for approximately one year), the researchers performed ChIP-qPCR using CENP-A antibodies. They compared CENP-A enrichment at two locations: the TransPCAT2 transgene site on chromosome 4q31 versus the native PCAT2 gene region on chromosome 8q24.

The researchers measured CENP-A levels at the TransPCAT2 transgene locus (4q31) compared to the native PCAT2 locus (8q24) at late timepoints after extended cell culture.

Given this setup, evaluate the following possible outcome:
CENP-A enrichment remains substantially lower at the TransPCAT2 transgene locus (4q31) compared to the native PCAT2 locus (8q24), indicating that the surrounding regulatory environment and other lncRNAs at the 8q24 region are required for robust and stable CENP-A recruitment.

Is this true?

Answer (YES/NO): NO